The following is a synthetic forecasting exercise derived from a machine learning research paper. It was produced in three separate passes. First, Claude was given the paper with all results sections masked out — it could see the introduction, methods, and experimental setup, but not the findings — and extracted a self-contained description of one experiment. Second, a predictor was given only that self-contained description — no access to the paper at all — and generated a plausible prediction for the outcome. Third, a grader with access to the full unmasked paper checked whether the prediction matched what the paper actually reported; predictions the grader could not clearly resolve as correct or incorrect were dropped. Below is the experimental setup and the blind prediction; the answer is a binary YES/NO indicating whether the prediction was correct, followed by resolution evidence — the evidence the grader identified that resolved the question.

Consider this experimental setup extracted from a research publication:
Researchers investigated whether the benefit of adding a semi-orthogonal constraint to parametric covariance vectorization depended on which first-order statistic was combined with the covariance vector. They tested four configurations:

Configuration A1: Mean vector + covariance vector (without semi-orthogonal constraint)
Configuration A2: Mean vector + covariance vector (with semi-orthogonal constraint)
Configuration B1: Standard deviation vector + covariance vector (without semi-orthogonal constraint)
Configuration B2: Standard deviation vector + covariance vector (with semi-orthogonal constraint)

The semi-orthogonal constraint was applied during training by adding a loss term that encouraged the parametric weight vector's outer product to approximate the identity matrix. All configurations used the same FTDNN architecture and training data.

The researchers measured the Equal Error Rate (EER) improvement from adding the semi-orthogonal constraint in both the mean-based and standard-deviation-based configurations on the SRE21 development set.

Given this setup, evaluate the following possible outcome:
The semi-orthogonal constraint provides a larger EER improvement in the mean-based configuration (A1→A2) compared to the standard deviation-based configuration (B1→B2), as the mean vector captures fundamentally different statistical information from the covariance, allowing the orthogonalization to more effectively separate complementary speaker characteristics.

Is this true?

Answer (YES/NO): YES